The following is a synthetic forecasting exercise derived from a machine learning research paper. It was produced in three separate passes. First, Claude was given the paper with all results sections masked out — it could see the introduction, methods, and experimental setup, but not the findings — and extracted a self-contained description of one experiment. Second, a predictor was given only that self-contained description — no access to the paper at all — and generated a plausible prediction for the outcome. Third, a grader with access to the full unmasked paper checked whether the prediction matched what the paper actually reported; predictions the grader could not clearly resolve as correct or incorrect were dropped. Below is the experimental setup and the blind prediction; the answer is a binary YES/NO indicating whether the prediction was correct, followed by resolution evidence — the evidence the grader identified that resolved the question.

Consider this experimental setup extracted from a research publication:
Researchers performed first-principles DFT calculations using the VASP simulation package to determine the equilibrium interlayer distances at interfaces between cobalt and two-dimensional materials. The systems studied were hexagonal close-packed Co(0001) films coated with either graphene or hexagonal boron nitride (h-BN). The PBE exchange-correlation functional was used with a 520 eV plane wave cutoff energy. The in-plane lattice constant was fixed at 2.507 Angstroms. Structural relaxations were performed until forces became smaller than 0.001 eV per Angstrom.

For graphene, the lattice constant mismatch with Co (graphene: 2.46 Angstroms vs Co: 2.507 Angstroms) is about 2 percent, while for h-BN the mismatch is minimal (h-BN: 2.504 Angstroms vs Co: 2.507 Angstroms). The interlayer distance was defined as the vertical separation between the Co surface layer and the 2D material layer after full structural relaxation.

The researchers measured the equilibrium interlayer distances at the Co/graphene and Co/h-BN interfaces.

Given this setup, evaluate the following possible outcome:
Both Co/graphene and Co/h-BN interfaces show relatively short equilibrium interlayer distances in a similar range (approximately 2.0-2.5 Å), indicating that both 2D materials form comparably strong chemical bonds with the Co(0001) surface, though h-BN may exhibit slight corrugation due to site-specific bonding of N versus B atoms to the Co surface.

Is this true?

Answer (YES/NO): YES